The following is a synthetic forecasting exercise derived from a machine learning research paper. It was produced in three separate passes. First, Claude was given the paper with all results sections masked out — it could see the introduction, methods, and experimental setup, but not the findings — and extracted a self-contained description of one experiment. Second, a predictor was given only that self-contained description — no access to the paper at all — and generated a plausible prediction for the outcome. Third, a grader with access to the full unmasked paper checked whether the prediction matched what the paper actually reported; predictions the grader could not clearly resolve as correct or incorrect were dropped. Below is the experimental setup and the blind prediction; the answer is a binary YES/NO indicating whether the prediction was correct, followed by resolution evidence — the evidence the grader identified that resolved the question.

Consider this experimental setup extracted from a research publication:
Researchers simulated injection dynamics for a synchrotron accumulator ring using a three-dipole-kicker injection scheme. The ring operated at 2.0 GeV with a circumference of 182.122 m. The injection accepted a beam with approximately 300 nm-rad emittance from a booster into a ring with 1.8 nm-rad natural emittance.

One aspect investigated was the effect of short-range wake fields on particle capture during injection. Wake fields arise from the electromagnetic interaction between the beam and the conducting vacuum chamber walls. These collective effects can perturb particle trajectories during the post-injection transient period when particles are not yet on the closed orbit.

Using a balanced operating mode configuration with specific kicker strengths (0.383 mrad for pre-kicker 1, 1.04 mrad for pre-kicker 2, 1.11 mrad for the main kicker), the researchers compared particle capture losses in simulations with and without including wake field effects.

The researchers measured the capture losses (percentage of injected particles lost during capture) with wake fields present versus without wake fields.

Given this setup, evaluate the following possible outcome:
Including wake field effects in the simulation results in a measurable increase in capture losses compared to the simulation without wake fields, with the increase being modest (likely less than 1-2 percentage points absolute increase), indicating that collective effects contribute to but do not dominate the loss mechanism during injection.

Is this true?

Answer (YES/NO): NO